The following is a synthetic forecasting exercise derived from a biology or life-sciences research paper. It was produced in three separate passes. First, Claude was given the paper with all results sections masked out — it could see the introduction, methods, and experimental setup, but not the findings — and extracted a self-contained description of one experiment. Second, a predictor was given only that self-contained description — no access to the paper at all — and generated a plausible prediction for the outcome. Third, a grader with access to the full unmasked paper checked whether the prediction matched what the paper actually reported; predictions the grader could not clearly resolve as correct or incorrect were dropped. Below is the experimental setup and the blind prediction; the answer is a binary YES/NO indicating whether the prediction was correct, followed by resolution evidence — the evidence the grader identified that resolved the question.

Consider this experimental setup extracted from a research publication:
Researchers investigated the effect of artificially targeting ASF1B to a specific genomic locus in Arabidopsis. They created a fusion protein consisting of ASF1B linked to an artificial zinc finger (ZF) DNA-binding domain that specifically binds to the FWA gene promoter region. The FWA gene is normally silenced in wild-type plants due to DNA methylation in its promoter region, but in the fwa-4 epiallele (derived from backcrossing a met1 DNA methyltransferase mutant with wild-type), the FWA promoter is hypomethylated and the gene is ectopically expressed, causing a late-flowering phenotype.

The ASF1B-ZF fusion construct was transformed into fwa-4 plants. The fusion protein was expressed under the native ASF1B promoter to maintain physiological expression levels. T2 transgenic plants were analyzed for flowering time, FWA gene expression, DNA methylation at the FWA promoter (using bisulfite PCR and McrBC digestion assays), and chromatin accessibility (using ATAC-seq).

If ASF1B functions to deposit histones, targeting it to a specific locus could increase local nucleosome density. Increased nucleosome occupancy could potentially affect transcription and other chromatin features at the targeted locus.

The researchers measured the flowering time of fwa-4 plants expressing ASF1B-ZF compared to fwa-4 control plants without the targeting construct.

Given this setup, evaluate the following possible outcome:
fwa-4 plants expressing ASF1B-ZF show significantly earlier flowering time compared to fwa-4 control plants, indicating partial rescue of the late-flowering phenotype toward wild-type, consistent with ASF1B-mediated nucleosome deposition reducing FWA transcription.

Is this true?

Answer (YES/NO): YES